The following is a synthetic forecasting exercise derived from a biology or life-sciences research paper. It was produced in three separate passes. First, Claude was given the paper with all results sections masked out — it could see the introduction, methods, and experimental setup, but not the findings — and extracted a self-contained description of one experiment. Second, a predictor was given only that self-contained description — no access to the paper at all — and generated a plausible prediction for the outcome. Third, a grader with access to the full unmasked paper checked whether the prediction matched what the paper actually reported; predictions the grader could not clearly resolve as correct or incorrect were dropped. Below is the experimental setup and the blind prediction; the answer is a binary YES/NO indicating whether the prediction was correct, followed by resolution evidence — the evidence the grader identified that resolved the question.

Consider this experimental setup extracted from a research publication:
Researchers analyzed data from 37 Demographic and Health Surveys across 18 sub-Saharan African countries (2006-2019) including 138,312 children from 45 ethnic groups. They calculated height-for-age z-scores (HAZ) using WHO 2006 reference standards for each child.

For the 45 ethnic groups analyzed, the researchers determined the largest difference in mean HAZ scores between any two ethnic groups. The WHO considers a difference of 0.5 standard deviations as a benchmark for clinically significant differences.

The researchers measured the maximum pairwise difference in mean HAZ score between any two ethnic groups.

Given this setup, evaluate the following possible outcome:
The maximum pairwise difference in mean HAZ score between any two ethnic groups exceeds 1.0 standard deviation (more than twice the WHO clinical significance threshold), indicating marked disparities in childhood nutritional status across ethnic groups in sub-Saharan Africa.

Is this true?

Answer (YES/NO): YES